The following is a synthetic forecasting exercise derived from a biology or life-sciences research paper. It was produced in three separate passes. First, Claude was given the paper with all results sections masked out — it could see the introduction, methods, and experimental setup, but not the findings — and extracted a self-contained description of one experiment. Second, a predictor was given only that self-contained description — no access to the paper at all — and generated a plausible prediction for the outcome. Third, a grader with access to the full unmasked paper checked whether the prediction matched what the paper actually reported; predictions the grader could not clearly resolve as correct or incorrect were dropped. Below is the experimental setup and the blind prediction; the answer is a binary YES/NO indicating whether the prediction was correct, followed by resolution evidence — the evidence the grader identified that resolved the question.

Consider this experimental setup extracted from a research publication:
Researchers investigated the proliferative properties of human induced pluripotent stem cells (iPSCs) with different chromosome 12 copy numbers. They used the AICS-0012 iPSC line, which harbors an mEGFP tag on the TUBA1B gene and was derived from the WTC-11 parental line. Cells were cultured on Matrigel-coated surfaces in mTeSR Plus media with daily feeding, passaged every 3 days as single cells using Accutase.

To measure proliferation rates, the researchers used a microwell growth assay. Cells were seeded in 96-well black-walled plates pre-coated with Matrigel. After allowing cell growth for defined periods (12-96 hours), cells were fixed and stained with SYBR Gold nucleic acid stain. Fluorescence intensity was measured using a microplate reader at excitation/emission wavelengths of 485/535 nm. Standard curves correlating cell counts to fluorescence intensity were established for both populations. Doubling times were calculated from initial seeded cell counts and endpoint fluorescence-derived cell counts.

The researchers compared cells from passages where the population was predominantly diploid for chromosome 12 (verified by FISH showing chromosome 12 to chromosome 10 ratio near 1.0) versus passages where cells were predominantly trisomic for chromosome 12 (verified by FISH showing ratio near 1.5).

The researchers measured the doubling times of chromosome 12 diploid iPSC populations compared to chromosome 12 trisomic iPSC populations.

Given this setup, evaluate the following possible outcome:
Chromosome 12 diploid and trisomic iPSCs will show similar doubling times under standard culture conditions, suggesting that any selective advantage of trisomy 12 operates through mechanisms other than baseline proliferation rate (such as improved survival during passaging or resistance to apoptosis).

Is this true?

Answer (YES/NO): NO